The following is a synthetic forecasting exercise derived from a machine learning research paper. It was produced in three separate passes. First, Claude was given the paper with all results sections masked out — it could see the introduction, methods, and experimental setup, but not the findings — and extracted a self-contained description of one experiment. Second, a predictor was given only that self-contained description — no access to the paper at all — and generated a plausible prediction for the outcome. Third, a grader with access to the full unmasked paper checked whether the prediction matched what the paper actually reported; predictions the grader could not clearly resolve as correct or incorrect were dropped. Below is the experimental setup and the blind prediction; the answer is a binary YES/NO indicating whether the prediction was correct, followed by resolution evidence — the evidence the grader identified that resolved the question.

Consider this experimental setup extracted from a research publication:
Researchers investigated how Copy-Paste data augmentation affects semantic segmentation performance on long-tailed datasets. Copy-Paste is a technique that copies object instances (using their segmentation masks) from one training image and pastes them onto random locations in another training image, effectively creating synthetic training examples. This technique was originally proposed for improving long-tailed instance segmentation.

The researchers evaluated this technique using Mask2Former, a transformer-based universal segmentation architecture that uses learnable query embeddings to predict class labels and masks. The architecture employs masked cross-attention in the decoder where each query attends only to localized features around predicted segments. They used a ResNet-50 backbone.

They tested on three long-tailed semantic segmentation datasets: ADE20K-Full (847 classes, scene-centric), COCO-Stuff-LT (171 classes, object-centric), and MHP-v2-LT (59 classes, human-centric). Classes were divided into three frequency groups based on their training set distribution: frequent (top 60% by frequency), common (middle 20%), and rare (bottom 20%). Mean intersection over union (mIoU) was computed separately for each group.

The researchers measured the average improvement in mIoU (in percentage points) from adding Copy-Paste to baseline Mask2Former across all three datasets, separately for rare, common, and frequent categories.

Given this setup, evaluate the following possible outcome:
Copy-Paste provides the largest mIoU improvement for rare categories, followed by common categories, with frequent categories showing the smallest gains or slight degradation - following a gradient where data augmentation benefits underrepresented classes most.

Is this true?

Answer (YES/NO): NO